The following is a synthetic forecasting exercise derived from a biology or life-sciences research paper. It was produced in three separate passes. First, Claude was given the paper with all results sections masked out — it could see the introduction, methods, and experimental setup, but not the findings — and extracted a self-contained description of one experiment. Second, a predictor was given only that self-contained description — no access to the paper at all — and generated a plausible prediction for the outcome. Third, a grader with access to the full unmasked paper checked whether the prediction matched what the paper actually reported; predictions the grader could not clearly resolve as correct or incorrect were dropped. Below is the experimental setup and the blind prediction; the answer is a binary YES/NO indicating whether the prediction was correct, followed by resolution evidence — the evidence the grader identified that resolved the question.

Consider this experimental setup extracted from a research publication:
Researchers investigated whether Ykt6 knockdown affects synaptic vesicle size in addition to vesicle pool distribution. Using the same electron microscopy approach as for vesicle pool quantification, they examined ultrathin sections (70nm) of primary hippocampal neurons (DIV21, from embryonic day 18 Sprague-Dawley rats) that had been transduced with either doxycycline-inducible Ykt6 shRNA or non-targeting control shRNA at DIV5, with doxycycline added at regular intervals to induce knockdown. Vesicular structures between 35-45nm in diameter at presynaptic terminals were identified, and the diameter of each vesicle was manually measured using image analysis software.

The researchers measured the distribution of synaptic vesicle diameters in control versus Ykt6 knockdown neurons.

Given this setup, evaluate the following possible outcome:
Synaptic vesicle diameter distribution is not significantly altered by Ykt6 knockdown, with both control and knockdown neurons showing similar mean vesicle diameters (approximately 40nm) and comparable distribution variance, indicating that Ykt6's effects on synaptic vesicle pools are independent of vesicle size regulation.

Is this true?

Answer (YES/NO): NO